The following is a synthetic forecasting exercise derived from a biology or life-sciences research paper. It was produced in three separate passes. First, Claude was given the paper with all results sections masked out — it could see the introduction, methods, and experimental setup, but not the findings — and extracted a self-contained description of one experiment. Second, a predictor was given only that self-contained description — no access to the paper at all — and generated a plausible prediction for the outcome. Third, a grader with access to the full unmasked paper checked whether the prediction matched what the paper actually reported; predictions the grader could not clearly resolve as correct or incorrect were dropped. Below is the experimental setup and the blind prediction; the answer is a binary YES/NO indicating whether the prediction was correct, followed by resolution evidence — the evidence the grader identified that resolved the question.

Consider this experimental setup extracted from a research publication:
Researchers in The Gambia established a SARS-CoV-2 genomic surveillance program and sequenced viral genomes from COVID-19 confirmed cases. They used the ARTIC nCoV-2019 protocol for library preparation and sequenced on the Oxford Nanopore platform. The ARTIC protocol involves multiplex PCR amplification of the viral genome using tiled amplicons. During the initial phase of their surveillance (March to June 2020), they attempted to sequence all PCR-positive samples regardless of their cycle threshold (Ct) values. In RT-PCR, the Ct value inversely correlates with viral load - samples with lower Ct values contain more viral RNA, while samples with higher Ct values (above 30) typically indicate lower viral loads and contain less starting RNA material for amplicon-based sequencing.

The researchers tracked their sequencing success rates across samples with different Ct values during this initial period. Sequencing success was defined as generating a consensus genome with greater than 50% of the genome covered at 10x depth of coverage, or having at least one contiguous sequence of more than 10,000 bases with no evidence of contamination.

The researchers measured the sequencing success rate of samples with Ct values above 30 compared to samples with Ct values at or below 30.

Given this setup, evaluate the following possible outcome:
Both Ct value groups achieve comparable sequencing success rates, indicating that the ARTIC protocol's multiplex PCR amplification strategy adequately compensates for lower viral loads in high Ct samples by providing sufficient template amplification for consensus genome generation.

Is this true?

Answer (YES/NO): NO